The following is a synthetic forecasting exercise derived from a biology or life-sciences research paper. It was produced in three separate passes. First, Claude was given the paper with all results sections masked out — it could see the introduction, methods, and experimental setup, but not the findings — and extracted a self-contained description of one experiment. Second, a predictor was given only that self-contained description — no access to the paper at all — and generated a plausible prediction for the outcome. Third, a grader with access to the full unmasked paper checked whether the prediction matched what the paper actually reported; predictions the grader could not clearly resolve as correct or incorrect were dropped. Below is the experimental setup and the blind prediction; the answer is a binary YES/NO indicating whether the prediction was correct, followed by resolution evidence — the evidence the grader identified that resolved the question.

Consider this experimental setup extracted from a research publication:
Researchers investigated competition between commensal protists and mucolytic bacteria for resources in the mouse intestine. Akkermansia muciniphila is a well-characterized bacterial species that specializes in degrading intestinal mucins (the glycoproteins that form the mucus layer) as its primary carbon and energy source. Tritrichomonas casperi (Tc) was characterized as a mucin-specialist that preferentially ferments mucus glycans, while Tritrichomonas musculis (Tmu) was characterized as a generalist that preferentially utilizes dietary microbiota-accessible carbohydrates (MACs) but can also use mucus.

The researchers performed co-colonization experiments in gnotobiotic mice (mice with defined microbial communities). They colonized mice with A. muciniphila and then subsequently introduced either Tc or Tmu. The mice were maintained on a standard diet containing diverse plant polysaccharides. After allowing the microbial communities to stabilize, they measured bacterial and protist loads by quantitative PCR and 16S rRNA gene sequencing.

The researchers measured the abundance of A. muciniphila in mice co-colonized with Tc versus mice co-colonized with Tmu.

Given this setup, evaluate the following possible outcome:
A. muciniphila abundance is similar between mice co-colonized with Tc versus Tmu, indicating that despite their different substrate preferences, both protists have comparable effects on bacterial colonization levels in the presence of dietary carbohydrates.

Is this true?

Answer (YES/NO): NO